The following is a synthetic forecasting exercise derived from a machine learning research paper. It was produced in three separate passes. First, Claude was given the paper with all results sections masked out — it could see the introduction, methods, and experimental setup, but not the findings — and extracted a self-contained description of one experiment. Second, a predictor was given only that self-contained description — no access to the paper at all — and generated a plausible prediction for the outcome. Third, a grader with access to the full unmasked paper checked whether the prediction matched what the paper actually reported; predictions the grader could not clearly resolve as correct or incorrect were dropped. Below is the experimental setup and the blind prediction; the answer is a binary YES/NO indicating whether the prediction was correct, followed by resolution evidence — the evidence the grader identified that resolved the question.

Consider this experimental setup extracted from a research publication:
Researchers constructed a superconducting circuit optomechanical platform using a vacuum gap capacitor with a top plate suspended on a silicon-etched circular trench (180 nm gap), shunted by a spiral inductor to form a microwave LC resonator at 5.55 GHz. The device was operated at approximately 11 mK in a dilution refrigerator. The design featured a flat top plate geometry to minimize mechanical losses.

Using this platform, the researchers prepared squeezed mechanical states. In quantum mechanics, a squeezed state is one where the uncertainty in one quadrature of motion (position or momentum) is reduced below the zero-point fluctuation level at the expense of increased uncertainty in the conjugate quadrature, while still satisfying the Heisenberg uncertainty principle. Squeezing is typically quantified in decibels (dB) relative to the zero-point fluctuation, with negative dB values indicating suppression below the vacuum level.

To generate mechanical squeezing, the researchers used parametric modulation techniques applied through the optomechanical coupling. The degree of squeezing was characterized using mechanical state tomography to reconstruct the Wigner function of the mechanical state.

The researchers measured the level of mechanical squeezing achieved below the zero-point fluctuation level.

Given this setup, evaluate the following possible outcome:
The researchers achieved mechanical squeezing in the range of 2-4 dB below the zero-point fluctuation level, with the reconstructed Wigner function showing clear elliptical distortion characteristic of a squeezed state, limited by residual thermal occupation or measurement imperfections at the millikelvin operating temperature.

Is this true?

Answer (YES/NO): NO